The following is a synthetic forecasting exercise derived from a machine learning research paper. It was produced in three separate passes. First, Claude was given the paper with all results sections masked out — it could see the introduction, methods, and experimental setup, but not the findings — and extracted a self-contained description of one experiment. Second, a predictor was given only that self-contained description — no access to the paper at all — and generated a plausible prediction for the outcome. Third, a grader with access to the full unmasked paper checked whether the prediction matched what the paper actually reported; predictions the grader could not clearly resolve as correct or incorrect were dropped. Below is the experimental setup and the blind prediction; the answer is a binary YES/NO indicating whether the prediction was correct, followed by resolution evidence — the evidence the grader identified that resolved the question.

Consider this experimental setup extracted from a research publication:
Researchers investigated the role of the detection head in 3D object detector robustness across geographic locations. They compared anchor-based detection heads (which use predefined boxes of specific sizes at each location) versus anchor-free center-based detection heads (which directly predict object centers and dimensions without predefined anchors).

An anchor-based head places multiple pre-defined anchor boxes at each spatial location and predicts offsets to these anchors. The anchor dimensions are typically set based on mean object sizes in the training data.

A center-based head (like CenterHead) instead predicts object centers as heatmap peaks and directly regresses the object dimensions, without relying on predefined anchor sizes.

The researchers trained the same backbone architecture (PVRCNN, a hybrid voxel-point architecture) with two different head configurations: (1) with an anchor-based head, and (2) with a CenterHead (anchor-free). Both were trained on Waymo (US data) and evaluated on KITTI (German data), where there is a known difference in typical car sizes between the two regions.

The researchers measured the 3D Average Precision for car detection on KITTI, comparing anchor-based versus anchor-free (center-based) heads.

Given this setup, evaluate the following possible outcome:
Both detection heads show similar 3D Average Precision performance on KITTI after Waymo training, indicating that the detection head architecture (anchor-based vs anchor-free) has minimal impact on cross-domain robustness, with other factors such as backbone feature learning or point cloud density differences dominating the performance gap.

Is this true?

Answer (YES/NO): NO